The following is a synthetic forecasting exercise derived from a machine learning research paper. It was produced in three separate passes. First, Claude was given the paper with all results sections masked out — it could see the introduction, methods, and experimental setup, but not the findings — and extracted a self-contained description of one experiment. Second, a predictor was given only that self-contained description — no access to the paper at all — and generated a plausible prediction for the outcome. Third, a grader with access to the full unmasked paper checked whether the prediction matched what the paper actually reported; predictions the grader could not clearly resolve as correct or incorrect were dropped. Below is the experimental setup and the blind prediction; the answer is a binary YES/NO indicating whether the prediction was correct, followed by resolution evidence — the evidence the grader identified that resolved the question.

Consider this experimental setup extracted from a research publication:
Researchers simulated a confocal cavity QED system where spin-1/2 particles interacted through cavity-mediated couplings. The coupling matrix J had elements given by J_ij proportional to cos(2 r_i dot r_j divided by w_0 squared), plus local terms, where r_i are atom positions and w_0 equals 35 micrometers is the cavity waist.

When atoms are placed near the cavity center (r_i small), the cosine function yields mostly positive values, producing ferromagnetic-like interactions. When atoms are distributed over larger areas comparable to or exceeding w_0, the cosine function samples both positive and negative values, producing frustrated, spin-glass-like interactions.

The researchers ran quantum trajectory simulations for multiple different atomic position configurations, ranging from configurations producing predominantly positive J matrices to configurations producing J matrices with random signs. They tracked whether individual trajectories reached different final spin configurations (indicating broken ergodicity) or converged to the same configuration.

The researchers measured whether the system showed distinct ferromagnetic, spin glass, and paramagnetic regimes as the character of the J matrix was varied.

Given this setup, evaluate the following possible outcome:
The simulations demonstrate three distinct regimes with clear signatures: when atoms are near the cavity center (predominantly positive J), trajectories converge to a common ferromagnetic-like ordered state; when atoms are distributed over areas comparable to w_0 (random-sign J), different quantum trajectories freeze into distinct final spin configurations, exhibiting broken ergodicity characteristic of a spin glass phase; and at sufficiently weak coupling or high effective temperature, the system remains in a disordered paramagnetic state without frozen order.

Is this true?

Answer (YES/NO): YES